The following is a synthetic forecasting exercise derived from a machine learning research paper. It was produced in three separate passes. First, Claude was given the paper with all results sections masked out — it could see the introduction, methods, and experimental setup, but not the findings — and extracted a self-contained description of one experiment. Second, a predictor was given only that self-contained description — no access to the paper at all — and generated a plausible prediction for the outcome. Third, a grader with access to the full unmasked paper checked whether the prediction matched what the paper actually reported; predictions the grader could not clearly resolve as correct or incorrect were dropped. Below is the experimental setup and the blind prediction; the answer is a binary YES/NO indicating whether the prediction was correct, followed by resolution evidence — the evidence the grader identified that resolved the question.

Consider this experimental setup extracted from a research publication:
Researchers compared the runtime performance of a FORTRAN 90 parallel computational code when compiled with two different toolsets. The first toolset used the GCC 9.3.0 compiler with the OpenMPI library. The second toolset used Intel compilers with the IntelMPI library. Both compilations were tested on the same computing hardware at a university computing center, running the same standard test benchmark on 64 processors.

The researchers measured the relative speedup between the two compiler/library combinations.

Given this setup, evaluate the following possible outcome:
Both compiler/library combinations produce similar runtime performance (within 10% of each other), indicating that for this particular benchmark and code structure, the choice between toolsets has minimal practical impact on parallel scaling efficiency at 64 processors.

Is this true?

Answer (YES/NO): NO